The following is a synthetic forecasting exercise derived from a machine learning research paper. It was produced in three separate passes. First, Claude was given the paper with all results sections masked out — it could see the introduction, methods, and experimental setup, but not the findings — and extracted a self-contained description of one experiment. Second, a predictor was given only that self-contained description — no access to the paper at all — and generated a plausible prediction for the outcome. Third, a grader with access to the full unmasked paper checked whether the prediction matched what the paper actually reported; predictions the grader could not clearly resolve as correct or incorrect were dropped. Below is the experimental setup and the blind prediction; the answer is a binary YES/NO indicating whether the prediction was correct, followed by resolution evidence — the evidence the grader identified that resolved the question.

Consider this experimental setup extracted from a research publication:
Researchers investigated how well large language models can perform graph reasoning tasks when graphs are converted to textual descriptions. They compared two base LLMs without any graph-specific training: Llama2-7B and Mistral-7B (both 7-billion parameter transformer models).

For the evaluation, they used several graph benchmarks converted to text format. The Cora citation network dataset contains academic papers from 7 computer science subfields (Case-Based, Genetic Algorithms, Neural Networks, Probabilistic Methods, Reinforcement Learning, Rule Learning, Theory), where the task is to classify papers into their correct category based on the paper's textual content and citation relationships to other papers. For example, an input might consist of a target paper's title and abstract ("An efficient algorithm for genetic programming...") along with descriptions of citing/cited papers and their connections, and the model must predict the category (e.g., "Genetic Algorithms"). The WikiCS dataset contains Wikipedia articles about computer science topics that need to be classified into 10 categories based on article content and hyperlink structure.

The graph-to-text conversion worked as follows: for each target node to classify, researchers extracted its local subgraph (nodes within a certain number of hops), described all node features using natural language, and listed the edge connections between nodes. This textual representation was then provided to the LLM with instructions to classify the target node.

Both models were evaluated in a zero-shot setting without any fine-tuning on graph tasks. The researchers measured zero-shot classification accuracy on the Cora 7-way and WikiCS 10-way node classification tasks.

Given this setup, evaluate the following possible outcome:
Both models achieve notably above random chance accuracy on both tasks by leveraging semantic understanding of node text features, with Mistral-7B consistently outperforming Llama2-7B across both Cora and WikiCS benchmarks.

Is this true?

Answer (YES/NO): YES